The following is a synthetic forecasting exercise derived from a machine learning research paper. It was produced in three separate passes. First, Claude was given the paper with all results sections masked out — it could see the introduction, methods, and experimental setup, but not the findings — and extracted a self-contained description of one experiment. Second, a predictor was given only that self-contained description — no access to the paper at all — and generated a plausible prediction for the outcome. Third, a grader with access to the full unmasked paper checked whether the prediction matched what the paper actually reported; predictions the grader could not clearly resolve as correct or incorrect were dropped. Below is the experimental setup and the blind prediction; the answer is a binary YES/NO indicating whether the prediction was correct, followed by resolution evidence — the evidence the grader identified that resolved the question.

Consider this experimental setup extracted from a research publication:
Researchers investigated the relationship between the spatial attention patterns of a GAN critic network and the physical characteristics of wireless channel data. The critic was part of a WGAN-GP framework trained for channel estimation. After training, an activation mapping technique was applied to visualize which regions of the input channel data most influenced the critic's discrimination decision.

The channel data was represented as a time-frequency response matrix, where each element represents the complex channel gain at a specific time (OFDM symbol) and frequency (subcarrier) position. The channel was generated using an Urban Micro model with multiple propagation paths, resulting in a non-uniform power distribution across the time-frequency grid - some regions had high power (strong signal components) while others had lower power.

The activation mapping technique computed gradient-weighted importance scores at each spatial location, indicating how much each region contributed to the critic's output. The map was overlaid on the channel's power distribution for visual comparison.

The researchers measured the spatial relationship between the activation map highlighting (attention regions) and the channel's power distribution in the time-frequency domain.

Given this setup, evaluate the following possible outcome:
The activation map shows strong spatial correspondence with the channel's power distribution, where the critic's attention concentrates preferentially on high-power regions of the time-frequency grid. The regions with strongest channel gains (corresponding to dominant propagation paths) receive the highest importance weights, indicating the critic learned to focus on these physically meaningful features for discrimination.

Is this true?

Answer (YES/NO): YES